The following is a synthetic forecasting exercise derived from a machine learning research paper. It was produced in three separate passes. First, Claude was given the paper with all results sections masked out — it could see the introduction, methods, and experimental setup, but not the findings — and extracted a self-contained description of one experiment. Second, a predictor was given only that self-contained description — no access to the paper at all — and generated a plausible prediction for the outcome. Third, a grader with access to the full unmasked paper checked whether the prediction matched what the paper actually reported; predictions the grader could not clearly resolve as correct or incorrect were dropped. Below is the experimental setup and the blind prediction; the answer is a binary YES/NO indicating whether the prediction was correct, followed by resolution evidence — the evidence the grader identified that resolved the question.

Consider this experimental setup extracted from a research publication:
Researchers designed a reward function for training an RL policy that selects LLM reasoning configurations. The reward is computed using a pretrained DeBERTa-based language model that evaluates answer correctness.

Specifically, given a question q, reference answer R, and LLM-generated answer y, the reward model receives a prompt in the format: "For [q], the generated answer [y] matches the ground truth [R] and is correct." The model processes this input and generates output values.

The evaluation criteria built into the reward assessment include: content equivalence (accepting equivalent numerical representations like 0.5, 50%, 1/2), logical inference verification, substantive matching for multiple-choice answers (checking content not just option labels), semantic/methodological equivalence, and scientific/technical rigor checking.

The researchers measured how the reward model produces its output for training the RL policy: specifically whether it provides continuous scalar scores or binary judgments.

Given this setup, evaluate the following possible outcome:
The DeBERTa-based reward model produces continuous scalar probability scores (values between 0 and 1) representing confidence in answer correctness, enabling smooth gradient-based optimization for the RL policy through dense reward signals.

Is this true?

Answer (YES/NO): YES